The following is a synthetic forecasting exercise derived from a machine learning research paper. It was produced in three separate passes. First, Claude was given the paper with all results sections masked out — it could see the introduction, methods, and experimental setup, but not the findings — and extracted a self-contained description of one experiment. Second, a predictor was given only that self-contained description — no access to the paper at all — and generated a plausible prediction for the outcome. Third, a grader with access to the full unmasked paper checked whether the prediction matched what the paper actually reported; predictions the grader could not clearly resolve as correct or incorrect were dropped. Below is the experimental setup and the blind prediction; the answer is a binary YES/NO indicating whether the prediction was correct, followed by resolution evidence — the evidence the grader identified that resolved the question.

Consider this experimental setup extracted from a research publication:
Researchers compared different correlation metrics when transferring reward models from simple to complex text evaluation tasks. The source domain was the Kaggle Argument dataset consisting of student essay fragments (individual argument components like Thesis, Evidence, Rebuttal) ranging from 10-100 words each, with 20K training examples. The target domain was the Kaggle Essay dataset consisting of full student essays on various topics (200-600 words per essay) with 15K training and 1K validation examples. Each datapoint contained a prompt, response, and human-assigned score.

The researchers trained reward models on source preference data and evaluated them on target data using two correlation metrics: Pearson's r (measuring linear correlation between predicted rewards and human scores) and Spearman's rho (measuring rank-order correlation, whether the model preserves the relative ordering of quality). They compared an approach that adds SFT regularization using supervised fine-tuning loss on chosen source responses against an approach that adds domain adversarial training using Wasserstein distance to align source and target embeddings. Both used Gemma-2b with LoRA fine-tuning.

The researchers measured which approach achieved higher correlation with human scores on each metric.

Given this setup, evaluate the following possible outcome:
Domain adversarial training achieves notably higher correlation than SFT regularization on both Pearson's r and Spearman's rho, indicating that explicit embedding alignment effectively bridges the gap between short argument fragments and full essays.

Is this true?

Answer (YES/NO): NO